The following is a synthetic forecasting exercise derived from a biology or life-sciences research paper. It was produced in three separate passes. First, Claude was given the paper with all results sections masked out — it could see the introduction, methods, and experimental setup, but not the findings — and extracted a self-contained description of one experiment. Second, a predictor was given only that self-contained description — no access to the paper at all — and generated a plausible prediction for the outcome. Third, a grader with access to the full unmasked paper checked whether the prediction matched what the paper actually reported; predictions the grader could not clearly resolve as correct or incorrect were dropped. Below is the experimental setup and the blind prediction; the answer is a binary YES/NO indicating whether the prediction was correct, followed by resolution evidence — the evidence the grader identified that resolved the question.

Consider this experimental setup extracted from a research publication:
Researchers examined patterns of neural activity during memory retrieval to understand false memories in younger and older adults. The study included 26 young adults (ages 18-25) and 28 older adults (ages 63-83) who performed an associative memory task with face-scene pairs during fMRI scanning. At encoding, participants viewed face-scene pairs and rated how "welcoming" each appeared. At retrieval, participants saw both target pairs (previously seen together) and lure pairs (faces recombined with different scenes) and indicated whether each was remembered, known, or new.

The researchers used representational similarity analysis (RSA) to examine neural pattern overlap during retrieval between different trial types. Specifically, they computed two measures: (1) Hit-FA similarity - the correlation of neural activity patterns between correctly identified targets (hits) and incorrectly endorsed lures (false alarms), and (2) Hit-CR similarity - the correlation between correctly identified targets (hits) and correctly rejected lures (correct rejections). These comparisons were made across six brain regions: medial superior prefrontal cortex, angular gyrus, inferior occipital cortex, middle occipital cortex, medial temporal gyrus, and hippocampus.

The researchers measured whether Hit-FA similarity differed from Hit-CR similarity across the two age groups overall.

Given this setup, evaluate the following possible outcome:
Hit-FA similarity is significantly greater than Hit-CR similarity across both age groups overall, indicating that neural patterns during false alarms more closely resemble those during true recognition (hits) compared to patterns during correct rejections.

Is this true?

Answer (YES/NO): NO